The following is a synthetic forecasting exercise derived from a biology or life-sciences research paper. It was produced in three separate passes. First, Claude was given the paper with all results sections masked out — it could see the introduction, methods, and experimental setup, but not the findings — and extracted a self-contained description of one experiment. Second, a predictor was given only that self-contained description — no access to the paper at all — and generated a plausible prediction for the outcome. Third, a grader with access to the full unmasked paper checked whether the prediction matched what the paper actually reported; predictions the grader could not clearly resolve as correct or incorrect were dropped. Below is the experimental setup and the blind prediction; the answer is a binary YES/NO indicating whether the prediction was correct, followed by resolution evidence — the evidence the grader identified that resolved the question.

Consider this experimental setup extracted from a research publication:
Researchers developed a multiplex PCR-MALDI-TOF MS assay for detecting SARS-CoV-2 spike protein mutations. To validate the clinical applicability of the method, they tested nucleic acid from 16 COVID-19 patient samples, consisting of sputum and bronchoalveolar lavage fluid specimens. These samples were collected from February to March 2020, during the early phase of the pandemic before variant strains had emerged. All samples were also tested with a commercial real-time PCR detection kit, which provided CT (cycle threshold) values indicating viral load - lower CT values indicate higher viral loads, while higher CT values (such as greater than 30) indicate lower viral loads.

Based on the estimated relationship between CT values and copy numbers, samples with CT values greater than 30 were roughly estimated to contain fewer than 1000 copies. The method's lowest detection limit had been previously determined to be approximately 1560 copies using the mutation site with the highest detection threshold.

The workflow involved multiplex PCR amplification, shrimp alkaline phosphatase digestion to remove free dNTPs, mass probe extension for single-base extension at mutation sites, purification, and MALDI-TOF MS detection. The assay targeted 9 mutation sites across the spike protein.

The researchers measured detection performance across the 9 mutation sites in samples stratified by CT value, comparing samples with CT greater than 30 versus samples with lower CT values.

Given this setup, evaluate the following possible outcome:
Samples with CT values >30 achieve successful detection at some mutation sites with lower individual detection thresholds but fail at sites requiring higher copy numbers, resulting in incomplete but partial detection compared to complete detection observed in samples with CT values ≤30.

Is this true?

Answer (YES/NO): YES